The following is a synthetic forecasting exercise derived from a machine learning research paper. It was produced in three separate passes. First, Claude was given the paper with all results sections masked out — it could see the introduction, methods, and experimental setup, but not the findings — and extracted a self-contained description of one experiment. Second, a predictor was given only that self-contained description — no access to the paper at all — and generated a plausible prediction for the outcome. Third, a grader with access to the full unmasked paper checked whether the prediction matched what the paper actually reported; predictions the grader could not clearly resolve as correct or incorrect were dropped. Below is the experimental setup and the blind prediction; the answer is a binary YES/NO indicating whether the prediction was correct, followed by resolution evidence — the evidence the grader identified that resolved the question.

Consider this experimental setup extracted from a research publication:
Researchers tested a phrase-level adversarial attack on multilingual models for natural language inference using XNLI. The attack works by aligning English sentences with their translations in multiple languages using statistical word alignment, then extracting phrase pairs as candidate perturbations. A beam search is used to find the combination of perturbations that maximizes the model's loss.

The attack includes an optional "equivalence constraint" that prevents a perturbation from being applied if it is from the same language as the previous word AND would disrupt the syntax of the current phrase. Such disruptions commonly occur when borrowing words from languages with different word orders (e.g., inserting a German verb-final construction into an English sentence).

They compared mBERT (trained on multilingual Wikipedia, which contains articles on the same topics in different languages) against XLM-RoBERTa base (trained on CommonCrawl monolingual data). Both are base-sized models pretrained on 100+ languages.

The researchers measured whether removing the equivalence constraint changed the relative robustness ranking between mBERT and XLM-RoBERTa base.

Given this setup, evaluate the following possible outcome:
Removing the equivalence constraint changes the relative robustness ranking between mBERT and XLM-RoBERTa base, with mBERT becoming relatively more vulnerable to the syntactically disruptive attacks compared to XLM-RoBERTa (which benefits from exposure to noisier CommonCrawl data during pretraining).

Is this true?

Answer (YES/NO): YES